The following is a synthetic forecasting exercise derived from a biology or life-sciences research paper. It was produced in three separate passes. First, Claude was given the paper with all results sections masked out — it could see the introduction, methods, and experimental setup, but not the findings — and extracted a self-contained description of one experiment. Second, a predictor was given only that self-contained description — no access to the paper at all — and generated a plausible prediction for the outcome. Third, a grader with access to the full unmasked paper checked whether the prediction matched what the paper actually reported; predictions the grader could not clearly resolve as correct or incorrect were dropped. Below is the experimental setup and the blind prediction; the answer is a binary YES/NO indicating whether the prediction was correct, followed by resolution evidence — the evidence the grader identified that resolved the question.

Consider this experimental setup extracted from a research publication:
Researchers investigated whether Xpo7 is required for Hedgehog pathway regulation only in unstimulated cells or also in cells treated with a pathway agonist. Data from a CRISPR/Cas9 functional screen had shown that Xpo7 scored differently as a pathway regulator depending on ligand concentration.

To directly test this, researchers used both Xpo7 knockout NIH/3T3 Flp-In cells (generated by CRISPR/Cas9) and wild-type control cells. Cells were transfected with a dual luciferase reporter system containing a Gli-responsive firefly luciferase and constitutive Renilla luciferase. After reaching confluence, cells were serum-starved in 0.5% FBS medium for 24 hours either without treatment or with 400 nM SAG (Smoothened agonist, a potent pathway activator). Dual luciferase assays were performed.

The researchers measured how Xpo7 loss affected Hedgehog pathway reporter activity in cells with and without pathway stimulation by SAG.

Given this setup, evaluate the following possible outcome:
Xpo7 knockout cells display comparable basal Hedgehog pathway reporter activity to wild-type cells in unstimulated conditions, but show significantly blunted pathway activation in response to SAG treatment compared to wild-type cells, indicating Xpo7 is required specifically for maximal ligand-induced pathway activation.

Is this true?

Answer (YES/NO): NO